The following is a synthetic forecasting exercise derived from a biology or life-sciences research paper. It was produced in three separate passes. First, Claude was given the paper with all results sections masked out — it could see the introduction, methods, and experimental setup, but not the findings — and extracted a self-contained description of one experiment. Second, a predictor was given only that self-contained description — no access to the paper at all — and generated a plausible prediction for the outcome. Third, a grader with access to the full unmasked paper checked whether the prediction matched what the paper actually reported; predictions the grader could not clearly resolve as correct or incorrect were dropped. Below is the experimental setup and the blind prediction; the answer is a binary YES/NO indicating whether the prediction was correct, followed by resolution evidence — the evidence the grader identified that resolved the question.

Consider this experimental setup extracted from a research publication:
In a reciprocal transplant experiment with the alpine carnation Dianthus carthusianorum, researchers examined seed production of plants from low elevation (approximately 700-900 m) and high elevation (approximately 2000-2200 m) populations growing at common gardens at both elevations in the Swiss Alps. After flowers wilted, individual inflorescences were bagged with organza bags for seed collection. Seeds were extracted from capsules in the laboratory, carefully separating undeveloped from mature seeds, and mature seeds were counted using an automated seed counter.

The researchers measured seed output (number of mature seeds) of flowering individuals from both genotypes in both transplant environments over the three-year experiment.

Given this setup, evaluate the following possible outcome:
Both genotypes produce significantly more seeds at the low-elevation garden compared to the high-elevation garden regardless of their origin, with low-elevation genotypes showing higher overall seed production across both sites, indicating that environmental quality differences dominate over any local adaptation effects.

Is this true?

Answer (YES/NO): NO